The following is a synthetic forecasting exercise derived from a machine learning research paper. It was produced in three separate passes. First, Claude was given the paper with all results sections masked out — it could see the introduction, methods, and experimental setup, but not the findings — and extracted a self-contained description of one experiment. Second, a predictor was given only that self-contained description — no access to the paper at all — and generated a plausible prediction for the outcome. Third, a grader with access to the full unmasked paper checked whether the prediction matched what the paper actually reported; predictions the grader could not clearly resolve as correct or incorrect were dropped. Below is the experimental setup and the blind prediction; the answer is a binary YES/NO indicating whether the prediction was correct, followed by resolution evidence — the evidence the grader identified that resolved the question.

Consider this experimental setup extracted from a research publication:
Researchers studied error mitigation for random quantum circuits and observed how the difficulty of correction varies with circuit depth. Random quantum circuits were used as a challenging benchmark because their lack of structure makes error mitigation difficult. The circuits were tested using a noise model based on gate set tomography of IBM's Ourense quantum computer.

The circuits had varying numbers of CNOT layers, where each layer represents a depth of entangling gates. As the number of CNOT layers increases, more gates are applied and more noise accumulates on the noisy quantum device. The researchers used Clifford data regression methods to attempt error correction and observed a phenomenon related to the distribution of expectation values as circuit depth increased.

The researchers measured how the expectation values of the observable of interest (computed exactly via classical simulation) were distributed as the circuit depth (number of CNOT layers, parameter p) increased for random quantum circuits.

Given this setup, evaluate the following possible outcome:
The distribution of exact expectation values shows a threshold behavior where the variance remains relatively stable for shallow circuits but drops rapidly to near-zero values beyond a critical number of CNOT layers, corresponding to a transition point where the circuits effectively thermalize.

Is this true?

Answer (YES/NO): NO